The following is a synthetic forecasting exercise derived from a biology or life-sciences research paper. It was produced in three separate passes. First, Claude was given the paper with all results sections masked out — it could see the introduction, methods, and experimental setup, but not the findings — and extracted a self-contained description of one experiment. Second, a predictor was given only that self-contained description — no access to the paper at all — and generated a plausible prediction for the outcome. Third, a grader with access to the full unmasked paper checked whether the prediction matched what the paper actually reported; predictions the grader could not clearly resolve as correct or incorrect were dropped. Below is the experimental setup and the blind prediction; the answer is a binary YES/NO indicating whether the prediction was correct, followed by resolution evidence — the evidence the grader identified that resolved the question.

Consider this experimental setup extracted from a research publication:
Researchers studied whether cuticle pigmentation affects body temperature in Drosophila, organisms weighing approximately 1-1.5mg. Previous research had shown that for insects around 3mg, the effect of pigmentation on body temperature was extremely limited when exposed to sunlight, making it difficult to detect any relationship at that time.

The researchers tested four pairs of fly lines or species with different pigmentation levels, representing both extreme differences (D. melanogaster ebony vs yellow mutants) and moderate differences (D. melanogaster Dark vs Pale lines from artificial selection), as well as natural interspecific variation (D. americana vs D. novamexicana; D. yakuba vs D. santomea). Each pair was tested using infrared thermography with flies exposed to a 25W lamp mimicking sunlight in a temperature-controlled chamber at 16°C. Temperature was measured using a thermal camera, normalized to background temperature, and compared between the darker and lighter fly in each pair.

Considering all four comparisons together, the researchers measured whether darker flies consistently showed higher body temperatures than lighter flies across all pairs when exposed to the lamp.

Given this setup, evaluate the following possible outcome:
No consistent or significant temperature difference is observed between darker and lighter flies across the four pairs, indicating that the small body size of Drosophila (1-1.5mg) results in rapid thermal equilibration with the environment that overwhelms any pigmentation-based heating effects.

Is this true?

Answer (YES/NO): NO